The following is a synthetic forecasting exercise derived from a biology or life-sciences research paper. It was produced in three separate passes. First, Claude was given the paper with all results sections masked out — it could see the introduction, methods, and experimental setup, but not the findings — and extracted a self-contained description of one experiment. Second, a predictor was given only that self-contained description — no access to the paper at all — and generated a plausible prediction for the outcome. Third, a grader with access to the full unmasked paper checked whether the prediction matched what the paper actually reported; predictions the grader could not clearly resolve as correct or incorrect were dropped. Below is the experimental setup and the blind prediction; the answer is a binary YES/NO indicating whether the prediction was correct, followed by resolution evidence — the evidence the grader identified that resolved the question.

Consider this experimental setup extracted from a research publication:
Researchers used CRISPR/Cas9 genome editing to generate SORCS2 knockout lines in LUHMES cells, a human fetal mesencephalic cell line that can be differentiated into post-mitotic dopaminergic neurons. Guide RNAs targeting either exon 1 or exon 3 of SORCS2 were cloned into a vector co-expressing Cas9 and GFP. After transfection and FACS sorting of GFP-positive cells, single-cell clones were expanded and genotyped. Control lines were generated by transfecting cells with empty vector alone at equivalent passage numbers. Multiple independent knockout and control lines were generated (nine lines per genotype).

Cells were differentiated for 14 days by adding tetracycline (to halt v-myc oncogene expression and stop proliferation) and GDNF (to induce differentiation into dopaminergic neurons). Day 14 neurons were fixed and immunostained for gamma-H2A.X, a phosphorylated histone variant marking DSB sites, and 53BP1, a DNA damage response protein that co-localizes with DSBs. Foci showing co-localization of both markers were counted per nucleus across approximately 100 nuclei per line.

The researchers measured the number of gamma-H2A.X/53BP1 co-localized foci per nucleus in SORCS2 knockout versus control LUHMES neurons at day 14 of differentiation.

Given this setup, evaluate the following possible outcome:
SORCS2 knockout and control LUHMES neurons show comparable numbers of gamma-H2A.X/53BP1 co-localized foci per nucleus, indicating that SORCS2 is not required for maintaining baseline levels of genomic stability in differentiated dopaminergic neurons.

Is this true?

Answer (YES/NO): YES